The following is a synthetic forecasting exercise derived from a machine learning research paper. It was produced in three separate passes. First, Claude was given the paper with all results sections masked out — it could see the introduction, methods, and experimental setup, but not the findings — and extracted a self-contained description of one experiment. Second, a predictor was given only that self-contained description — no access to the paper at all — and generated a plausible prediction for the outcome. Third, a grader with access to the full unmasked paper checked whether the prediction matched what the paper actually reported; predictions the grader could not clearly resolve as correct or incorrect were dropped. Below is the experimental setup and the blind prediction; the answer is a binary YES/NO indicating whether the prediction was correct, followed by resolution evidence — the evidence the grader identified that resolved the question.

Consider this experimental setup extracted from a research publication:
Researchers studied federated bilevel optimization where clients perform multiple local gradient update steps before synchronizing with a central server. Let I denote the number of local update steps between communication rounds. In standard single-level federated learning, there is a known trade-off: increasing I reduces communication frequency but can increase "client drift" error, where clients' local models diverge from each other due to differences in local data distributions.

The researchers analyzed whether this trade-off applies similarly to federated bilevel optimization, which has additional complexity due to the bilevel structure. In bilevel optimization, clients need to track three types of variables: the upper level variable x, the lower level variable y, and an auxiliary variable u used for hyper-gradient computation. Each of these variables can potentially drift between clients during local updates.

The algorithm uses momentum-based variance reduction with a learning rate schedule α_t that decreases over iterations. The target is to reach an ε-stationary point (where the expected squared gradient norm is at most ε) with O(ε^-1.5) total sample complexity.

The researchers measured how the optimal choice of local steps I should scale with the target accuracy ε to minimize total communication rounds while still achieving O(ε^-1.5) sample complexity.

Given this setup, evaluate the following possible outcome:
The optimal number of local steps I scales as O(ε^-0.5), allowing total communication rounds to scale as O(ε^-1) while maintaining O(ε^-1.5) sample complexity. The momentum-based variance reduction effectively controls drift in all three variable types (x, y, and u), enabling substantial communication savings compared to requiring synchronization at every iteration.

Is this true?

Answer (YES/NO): YES